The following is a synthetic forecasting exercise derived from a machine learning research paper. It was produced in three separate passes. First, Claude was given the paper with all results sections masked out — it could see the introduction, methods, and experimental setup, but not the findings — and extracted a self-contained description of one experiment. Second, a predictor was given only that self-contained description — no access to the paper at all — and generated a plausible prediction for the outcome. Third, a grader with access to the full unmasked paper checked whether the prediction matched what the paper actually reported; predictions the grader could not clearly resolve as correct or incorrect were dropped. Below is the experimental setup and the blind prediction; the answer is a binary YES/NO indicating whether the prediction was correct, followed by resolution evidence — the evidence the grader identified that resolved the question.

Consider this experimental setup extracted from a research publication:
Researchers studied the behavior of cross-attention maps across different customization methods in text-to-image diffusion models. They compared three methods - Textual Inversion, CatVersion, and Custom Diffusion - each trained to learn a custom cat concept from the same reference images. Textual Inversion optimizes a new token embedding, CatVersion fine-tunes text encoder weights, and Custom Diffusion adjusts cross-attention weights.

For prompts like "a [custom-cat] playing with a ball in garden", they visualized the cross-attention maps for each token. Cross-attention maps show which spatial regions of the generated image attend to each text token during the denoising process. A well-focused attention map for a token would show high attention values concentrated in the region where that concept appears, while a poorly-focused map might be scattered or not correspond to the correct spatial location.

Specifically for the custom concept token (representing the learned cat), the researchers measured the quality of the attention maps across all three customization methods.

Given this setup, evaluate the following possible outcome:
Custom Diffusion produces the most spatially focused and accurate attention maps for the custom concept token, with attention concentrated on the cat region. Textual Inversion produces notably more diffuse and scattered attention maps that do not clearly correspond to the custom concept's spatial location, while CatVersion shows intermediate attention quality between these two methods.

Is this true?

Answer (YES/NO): NO